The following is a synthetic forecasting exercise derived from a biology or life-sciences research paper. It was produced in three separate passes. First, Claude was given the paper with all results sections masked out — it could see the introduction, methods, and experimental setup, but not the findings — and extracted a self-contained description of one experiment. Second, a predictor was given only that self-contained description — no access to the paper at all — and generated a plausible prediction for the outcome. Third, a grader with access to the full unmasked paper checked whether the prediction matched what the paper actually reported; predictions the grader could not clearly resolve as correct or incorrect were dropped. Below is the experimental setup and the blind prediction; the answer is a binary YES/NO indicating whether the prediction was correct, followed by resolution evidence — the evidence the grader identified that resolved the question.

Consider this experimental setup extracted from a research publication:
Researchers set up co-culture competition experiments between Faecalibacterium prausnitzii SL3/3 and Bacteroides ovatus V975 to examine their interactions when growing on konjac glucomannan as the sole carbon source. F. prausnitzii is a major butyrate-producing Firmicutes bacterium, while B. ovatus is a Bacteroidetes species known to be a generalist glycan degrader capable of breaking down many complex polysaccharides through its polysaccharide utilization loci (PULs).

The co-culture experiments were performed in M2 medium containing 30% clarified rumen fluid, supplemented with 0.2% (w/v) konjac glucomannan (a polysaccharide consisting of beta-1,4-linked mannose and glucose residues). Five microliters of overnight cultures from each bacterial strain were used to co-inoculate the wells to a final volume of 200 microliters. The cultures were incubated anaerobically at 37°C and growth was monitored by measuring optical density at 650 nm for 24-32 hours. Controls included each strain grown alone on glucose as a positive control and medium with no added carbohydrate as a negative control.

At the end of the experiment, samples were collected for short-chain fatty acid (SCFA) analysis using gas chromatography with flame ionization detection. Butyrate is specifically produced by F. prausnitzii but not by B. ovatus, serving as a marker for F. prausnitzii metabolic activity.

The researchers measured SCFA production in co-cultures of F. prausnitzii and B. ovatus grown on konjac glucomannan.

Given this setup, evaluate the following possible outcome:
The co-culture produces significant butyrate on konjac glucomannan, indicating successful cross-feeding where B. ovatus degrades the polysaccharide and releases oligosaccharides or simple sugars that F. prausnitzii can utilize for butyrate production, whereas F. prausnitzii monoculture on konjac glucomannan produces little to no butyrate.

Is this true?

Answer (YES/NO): YES